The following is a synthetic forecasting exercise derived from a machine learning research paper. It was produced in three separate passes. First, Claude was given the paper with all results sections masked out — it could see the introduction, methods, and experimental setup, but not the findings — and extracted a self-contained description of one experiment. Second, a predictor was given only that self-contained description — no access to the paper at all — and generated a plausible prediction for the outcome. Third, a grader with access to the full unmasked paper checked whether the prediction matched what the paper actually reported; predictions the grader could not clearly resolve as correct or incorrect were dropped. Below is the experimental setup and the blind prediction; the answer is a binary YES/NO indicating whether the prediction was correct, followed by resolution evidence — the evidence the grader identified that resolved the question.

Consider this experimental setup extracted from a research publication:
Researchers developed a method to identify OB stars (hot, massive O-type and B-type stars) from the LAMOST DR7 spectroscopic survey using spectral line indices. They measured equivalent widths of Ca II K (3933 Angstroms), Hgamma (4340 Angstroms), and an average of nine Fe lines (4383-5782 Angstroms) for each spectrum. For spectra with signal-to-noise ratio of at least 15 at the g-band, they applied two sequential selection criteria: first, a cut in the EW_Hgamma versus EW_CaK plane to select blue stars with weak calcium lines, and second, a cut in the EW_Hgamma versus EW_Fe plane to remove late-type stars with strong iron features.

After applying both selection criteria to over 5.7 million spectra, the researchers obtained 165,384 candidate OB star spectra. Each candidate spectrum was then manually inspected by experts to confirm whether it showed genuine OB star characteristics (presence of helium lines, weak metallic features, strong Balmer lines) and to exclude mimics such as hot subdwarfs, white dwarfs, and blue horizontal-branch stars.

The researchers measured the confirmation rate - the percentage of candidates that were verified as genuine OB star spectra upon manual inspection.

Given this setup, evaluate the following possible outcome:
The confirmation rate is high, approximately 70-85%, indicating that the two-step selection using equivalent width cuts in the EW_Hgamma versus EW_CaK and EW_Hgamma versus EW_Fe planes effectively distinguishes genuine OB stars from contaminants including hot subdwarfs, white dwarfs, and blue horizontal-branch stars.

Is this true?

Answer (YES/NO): NO